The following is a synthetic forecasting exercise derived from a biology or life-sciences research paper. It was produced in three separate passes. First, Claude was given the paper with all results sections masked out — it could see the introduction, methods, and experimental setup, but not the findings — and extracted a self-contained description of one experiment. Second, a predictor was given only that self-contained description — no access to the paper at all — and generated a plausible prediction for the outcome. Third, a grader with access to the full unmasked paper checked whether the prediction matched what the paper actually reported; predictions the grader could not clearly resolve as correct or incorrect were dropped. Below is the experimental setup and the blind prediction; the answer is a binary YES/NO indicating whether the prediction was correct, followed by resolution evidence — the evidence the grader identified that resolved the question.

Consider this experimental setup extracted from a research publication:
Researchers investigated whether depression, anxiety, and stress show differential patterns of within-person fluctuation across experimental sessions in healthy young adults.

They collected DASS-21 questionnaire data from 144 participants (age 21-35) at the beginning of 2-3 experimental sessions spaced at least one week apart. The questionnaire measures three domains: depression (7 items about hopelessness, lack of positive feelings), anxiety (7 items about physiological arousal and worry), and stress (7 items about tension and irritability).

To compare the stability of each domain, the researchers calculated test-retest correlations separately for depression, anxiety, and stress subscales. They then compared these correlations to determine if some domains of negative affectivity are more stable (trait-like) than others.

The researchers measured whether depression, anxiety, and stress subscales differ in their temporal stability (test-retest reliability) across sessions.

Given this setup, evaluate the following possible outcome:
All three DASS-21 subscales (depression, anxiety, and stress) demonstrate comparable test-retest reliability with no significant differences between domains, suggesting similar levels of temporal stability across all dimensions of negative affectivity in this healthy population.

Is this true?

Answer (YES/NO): NO